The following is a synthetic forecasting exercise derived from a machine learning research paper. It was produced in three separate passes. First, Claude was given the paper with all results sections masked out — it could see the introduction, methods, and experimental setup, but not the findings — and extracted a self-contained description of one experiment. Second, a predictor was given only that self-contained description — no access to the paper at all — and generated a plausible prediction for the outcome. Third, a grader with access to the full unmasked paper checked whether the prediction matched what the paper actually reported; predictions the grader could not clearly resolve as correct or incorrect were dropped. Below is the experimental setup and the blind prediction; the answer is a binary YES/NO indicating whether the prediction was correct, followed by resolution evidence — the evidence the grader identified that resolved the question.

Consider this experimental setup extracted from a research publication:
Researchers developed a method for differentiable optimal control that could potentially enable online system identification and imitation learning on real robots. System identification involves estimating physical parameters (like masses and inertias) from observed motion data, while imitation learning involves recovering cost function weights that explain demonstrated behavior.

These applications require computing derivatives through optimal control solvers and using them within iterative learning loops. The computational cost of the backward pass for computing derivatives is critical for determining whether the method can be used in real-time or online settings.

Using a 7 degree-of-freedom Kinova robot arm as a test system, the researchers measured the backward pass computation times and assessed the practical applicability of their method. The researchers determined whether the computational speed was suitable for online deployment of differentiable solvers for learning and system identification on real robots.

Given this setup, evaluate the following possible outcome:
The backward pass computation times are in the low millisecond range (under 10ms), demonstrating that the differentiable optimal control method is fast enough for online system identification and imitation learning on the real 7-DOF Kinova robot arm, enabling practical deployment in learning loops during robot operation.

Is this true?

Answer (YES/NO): NO